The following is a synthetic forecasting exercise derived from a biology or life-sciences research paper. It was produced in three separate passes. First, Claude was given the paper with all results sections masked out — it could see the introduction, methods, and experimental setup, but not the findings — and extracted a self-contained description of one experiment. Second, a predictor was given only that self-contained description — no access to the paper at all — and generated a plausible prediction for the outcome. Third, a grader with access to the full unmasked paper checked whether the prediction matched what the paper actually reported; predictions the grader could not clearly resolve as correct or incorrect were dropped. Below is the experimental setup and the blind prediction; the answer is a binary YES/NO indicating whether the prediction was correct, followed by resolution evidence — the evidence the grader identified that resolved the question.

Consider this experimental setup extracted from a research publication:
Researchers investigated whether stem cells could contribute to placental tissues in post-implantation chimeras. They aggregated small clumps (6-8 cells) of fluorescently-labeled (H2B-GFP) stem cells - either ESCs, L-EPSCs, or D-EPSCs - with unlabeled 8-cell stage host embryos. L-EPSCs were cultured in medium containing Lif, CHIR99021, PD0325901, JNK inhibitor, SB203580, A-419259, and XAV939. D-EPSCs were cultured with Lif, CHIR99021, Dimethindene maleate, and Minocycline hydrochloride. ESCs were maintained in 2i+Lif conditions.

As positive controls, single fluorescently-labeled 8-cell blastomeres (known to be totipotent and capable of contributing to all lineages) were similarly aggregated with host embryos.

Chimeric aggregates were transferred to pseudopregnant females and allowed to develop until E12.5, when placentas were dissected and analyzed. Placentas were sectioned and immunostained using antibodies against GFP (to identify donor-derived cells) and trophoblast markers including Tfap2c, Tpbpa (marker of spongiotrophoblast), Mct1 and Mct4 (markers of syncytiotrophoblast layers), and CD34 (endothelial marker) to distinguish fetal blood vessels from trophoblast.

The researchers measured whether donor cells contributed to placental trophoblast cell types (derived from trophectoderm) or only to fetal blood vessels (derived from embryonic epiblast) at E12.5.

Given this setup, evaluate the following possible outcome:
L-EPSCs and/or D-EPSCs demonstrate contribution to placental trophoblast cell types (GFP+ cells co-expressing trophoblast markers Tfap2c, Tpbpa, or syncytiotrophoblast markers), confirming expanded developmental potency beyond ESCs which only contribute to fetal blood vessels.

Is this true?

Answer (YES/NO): NO